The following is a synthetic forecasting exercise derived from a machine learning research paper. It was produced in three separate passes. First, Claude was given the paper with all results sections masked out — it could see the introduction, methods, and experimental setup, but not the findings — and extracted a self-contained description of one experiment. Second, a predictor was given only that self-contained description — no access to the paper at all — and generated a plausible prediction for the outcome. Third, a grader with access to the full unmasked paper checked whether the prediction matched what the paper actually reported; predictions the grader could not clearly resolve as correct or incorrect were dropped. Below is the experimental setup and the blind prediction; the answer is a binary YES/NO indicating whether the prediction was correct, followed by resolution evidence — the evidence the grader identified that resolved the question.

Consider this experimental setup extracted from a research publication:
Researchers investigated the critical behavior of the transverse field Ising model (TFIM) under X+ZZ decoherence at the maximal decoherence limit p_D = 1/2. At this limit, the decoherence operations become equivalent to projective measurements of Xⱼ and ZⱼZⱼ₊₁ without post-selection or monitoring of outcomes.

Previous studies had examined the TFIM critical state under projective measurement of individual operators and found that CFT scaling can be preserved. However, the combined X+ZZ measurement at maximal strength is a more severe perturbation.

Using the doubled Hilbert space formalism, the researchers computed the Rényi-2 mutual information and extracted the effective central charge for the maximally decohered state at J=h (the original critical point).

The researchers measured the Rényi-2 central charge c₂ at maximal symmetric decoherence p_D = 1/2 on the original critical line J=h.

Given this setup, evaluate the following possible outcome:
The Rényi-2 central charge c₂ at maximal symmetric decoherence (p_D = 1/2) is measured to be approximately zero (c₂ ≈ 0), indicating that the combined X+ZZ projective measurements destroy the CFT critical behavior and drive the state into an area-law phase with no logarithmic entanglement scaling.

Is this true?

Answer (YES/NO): YES